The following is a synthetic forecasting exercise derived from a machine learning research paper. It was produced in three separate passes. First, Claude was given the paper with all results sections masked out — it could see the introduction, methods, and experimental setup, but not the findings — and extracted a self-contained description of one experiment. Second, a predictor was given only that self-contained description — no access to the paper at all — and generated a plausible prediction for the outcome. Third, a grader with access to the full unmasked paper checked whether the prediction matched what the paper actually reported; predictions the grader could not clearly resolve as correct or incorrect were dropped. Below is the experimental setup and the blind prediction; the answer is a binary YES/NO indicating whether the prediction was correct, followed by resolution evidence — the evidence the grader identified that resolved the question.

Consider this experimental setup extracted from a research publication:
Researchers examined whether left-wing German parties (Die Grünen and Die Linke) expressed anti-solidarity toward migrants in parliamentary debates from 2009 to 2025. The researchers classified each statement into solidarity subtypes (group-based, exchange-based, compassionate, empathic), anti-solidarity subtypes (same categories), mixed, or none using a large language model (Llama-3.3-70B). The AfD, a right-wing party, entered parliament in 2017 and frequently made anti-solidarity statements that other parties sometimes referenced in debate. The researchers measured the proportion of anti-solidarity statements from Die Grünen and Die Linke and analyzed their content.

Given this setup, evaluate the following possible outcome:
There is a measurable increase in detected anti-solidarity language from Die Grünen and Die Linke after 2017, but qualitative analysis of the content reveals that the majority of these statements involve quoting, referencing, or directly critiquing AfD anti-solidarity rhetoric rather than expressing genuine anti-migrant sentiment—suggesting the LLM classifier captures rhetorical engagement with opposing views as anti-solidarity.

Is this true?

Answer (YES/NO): NO